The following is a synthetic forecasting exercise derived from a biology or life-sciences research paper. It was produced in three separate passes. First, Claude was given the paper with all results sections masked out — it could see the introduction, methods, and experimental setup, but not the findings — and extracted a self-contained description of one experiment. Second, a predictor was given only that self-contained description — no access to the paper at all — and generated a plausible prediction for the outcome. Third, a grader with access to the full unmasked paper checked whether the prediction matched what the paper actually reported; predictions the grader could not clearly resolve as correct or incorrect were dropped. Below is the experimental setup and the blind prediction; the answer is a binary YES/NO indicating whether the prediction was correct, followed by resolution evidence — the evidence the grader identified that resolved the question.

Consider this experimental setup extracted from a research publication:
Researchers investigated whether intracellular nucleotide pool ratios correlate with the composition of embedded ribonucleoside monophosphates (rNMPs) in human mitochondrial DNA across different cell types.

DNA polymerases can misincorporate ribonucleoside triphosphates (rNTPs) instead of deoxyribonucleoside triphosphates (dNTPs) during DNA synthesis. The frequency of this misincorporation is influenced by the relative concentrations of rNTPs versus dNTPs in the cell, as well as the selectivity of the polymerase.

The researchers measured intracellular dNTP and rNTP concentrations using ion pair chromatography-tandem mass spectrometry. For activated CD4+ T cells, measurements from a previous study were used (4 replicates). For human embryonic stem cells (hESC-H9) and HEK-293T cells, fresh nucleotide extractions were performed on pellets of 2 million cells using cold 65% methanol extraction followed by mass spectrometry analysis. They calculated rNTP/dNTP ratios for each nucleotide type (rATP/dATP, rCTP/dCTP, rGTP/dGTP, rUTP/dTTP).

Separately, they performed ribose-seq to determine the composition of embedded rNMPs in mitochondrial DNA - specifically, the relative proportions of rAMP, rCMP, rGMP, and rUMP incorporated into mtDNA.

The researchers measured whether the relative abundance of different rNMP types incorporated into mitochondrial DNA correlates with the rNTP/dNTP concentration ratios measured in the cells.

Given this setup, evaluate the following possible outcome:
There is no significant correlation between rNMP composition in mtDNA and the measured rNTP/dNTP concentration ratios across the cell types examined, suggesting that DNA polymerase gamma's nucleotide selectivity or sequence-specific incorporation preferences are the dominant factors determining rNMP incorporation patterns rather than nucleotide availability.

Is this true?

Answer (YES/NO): YES